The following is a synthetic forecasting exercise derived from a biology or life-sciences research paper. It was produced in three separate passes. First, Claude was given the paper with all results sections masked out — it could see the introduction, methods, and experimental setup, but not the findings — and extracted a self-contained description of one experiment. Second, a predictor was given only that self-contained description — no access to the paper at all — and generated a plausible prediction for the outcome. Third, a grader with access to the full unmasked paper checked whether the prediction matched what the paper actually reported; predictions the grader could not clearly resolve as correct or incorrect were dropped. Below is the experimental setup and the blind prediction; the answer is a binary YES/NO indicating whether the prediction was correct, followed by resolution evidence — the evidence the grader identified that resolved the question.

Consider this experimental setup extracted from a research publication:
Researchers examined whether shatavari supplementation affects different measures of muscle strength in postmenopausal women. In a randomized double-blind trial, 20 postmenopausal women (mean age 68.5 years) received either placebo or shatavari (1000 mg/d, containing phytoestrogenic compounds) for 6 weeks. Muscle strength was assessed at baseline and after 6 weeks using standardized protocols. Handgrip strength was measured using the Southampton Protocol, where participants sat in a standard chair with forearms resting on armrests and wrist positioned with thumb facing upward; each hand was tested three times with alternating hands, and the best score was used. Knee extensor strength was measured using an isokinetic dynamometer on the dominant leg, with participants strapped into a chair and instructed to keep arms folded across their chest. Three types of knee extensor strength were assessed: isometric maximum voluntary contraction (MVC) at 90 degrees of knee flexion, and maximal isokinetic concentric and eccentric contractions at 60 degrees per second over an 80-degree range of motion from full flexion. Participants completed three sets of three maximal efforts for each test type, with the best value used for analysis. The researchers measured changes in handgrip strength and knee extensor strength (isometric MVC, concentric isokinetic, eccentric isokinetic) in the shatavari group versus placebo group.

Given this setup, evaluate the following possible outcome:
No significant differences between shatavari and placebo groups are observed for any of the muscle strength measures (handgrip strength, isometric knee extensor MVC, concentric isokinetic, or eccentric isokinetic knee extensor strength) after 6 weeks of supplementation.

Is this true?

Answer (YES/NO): NO